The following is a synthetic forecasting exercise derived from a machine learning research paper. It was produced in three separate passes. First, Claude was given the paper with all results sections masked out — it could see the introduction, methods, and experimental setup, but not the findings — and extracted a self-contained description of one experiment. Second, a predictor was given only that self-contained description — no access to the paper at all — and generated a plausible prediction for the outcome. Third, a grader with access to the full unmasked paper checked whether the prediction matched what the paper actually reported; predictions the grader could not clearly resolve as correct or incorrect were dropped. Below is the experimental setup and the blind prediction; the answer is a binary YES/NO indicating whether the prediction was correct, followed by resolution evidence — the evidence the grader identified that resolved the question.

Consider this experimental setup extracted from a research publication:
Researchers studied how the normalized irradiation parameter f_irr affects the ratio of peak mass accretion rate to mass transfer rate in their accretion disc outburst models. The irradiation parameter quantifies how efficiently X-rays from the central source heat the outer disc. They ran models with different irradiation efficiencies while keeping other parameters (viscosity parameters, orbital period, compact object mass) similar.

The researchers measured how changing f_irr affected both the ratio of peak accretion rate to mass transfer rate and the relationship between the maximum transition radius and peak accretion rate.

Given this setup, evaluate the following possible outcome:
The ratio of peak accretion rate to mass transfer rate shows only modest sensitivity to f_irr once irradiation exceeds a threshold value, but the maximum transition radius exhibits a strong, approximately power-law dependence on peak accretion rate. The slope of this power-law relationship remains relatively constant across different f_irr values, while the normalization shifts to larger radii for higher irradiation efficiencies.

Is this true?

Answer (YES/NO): YES